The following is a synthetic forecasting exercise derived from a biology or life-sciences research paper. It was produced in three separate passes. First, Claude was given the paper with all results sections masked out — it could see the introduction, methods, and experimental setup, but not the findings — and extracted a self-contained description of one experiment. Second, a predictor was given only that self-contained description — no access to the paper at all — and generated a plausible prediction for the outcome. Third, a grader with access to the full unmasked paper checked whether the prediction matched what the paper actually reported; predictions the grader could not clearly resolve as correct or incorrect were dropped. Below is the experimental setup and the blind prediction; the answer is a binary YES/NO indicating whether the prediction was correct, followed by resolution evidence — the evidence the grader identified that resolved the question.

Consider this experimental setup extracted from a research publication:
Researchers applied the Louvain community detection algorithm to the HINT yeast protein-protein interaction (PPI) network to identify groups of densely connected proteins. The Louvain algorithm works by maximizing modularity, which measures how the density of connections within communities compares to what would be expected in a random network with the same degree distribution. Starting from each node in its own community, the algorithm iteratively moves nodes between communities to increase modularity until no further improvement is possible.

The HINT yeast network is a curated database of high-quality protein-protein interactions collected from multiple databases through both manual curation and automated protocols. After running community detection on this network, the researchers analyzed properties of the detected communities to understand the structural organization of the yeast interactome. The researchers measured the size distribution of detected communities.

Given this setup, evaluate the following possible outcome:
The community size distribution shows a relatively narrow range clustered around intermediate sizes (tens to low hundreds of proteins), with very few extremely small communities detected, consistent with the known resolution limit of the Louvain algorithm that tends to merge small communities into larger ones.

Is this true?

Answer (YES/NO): NO